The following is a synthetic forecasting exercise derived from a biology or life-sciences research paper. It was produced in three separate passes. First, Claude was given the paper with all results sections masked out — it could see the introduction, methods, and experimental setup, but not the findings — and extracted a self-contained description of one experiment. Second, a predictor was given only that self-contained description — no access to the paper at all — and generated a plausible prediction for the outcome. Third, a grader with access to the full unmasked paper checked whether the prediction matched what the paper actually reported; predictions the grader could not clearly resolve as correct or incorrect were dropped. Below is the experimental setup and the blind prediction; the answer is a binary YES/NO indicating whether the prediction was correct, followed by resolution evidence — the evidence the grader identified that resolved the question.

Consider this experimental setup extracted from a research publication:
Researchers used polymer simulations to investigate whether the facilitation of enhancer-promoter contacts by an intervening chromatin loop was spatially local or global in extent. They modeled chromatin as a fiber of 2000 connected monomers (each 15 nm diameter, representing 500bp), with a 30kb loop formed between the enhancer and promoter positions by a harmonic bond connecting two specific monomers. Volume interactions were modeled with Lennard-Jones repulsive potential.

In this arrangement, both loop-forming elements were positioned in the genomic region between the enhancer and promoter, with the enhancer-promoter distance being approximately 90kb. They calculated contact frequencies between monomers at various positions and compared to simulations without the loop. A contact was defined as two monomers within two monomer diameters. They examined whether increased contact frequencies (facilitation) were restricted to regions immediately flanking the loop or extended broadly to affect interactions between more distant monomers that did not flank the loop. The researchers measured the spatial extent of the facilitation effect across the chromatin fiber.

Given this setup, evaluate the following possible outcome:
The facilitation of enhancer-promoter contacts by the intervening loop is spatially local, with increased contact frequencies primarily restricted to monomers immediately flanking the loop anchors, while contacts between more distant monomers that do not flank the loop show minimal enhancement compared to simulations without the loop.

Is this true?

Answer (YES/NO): YES